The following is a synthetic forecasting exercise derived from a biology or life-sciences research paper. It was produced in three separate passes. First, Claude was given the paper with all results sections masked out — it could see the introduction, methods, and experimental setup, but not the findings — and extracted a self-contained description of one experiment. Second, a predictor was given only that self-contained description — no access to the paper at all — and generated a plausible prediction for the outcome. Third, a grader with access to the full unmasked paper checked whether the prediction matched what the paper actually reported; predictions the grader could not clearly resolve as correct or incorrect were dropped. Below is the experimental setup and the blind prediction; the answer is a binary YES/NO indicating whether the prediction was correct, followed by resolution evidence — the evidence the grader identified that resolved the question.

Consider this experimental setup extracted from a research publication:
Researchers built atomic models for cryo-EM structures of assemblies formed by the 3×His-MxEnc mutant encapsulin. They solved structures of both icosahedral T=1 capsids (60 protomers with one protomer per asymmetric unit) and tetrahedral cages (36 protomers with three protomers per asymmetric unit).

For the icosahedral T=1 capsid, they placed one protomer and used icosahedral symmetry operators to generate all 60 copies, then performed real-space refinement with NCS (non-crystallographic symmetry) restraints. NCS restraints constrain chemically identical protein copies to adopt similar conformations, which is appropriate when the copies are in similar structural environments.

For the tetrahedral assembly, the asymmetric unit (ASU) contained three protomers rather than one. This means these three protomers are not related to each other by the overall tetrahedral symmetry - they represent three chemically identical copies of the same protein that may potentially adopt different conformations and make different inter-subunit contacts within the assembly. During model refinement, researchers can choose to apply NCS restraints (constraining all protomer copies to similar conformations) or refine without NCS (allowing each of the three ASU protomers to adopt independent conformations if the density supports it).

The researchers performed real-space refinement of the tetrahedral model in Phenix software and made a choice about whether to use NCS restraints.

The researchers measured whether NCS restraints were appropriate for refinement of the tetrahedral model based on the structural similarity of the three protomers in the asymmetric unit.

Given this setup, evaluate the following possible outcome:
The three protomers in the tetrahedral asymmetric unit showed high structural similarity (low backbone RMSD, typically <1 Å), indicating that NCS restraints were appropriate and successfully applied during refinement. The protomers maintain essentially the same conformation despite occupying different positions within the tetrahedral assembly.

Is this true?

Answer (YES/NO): NO